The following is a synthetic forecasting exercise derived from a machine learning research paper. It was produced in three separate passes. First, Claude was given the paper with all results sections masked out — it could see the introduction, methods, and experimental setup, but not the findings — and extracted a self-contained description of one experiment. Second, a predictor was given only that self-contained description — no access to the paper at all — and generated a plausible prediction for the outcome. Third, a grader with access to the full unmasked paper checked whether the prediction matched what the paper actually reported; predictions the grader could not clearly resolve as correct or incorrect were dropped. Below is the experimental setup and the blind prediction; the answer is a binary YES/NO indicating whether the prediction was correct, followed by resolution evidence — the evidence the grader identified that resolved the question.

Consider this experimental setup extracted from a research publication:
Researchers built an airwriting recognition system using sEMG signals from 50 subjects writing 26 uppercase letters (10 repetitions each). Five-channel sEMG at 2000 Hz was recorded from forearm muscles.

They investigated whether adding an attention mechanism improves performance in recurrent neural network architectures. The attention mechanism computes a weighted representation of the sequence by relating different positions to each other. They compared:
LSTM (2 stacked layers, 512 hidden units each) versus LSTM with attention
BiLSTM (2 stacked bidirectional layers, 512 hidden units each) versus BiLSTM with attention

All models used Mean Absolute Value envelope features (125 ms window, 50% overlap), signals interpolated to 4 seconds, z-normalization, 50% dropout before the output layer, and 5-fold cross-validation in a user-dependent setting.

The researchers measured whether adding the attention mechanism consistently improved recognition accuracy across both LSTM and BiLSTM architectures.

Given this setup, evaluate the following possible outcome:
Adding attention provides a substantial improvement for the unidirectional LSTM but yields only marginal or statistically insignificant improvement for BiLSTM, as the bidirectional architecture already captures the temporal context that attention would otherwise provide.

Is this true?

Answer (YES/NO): NO